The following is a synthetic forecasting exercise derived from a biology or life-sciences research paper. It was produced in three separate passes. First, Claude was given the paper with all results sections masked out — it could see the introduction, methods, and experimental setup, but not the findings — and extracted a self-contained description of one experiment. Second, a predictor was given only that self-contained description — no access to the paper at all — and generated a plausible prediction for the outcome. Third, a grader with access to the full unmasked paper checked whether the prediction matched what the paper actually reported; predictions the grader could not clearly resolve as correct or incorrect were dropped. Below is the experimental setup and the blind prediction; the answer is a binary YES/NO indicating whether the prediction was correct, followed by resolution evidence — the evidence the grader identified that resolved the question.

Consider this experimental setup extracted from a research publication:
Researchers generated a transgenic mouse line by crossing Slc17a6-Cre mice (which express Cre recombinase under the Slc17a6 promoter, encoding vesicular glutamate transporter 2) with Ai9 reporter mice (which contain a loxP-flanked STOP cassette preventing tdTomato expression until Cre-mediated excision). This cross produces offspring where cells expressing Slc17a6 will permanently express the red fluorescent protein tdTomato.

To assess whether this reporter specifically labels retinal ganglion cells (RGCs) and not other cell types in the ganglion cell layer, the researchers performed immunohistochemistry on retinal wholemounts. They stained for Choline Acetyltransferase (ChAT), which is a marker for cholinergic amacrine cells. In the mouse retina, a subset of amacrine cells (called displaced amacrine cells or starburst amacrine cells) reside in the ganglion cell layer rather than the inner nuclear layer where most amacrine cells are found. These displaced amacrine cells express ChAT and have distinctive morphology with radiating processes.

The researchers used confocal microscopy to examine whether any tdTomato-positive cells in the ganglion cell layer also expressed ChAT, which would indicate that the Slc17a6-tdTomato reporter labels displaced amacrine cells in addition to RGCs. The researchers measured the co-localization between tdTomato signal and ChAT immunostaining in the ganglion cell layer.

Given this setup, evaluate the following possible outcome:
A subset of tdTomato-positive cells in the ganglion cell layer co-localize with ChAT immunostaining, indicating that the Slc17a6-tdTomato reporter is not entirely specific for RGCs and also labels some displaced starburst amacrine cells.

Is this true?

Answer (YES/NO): NO